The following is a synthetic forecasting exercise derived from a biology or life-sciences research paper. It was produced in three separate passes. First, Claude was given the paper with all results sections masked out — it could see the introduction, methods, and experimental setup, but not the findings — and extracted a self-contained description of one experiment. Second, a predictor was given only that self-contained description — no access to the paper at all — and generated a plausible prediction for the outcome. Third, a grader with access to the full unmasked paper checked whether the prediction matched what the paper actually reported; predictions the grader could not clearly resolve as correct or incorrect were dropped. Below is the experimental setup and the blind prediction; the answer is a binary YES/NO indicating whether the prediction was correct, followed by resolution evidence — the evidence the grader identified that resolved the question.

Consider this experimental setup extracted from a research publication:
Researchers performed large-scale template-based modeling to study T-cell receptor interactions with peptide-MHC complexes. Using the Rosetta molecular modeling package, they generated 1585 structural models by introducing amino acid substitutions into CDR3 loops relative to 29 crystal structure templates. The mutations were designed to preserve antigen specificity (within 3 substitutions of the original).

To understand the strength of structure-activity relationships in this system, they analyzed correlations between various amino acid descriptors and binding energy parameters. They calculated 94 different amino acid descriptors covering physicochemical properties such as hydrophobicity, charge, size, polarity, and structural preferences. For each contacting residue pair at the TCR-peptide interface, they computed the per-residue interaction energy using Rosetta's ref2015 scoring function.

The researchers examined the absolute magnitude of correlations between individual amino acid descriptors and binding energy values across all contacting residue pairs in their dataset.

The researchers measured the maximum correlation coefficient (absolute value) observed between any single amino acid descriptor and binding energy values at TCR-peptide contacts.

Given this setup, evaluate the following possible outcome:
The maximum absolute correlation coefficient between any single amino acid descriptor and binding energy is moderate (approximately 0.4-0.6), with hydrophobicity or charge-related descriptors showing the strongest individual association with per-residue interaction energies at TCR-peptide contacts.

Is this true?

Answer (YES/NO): NO